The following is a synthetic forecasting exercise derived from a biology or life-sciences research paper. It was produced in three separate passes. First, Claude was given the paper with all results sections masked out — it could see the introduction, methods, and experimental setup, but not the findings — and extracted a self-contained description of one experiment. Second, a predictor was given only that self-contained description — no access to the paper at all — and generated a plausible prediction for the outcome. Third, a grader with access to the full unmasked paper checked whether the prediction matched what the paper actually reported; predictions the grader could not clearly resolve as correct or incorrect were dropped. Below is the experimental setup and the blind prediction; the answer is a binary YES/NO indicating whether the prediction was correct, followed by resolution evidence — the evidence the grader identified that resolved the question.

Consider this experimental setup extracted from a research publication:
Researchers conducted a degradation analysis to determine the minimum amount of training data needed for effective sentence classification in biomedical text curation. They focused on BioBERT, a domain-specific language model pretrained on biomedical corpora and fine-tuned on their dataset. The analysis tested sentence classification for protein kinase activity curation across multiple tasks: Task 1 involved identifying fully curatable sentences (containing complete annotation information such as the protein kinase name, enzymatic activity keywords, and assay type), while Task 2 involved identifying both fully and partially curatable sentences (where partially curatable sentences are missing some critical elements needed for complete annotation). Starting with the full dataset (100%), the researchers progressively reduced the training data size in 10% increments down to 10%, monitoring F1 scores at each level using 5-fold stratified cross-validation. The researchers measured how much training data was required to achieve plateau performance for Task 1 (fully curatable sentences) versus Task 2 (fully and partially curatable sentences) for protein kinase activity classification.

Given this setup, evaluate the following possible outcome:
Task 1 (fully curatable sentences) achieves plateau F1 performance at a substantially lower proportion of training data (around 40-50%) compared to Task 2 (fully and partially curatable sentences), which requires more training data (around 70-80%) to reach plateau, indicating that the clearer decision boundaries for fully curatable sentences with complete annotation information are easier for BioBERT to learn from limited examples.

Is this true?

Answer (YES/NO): NO